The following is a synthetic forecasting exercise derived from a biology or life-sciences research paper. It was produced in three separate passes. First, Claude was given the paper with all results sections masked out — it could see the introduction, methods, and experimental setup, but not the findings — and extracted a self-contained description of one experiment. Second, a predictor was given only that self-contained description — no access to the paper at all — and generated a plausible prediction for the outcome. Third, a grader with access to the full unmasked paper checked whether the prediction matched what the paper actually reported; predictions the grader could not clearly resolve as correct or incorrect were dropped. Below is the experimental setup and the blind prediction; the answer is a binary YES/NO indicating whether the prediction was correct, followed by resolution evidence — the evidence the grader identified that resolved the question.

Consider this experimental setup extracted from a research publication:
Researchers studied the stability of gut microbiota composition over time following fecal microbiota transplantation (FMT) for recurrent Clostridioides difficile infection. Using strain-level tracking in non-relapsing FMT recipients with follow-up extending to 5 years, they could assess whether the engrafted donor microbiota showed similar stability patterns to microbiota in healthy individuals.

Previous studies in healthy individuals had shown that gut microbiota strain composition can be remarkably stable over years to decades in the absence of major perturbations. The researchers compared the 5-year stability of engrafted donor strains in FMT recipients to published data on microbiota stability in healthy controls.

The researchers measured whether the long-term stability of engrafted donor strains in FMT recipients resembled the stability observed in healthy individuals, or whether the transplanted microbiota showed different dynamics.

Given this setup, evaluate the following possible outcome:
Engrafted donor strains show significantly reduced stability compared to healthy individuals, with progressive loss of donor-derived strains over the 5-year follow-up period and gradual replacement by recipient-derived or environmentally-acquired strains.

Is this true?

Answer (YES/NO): NO